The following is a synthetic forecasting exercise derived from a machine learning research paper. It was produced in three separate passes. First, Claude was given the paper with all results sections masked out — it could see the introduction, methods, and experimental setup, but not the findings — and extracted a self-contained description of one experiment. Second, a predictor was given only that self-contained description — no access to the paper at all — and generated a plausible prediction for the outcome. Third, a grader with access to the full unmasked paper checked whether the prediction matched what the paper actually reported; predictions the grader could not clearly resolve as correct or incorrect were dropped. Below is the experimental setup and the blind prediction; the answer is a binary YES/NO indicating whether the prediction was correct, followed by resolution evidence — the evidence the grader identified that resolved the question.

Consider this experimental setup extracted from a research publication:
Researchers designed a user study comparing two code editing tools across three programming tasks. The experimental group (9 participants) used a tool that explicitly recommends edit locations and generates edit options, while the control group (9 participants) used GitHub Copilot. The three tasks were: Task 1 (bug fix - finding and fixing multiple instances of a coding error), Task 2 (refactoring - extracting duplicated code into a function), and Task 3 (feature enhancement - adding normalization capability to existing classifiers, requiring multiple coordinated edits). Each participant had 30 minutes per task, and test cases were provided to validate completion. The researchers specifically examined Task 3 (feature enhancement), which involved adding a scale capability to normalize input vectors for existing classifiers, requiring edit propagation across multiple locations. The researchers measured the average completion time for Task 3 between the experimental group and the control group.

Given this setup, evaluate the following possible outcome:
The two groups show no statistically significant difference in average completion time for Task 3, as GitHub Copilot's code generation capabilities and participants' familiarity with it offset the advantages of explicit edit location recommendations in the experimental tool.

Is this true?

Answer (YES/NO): NO